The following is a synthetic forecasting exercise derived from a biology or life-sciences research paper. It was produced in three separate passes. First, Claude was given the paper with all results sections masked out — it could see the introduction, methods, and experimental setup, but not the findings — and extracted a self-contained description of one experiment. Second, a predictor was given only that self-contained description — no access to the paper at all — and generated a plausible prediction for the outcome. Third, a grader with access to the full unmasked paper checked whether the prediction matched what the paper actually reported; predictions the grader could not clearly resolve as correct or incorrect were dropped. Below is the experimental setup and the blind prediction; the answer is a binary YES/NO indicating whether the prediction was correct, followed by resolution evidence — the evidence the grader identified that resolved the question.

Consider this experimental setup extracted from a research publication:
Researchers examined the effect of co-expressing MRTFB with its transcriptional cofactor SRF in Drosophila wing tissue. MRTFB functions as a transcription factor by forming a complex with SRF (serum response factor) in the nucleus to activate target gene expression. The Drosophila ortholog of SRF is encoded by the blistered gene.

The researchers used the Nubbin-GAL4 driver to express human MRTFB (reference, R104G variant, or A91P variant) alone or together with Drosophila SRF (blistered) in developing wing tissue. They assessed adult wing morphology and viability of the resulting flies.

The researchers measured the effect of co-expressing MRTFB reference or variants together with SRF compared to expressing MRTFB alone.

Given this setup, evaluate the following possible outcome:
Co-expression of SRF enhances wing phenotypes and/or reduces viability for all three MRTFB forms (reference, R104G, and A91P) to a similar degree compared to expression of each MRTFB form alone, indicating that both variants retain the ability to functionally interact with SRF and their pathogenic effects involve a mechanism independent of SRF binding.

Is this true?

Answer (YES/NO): NO